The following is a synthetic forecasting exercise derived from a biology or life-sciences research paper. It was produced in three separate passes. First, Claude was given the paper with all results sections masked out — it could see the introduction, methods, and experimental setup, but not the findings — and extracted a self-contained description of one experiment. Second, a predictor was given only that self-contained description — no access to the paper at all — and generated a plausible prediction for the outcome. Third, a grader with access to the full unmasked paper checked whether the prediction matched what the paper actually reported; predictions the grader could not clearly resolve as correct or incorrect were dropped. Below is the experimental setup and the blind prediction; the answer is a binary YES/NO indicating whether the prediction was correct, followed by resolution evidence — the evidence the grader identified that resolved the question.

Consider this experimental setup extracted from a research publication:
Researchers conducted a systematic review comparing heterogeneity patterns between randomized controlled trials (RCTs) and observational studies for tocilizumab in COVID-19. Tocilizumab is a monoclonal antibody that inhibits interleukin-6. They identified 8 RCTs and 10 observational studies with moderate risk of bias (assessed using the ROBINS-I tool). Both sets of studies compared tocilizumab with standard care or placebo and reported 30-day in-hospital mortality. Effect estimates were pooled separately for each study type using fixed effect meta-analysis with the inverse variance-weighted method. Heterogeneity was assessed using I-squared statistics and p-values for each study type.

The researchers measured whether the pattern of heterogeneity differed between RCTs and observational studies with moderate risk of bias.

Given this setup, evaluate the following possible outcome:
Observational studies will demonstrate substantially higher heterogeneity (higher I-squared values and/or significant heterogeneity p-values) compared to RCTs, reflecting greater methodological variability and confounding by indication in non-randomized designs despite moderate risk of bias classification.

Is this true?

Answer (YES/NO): YES